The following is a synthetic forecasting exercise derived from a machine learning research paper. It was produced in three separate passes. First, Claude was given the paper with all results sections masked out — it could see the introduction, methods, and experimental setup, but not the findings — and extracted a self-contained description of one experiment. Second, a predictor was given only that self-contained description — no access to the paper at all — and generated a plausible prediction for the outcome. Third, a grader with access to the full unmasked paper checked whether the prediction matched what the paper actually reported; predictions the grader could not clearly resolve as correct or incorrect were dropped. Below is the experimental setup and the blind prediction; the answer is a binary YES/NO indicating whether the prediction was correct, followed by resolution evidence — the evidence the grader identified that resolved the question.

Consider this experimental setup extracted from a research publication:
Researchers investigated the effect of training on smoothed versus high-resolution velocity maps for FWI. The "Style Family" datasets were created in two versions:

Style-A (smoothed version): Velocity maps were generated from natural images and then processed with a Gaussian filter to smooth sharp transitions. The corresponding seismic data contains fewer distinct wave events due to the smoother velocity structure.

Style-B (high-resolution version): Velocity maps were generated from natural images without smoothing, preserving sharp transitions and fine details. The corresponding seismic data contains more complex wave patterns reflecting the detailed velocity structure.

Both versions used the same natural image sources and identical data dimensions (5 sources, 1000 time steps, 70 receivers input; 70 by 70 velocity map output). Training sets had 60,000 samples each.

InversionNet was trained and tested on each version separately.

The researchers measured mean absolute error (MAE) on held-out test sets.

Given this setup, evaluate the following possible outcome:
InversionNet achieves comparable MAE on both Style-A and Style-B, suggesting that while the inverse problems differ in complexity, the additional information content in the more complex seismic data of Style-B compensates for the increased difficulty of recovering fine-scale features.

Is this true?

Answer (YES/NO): YES